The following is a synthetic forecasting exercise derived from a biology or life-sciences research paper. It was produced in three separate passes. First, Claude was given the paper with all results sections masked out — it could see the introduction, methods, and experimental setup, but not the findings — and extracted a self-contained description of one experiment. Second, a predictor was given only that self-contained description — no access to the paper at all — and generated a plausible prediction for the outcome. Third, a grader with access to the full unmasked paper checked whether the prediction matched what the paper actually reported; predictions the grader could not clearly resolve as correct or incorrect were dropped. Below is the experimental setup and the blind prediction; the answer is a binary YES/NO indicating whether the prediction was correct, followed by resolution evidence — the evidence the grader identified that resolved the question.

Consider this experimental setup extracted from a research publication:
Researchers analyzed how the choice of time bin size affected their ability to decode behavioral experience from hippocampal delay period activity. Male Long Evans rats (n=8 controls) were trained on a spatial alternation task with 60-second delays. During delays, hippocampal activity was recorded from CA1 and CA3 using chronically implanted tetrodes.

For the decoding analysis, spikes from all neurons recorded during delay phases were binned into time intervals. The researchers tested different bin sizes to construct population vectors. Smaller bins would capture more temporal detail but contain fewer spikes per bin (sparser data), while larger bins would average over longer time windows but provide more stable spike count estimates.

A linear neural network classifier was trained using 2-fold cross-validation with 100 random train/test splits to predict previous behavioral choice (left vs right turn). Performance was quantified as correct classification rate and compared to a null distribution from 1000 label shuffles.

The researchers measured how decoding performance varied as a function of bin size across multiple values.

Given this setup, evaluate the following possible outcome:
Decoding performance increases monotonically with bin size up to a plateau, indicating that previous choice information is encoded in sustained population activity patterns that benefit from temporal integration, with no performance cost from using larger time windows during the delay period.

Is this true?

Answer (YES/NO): NO